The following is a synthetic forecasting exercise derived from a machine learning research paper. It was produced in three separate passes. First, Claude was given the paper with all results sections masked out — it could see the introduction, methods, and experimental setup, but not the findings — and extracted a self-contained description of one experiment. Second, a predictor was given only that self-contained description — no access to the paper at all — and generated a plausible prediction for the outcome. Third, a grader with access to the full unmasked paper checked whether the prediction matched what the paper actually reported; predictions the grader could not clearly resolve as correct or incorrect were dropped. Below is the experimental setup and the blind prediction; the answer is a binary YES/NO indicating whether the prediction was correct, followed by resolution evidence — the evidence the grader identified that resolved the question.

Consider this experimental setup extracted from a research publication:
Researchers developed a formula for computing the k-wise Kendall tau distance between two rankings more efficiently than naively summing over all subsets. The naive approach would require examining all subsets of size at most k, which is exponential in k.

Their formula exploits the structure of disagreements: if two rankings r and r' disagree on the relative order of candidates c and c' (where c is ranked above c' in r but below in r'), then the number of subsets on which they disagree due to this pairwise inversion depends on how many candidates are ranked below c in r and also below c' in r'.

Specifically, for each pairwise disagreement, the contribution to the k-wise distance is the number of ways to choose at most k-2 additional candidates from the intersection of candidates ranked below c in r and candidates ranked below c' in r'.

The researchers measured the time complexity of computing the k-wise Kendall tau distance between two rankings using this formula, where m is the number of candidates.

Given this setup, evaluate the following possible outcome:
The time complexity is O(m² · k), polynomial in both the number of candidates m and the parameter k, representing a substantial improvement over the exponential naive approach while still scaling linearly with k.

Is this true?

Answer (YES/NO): NO